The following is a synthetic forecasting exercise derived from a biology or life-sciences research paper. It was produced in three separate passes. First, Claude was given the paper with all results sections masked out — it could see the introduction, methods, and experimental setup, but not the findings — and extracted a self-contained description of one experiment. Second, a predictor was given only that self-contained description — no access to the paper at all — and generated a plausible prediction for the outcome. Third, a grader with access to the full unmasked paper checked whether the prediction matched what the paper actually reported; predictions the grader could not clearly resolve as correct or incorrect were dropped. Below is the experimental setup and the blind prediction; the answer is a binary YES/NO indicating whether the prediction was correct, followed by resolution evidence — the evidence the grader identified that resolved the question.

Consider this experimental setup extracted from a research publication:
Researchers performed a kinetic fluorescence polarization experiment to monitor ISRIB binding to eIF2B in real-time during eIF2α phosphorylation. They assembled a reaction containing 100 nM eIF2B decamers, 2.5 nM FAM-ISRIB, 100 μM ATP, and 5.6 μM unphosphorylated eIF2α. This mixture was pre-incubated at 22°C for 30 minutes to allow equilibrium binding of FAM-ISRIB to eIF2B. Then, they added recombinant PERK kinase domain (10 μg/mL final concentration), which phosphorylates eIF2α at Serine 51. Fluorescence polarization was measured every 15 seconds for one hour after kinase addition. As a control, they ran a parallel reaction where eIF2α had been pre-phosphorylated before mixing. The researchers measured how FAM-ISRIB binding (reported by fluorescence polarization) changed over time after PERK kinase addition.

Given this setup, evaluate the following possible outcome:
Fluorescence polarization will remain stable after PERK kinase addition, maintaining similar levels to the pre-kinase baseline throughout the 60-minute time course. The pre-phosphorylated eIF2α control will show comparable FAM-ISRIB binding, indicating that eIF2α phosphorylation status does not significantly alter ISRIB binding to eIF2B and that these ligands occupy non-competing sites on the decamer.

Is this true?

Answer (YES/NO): NO